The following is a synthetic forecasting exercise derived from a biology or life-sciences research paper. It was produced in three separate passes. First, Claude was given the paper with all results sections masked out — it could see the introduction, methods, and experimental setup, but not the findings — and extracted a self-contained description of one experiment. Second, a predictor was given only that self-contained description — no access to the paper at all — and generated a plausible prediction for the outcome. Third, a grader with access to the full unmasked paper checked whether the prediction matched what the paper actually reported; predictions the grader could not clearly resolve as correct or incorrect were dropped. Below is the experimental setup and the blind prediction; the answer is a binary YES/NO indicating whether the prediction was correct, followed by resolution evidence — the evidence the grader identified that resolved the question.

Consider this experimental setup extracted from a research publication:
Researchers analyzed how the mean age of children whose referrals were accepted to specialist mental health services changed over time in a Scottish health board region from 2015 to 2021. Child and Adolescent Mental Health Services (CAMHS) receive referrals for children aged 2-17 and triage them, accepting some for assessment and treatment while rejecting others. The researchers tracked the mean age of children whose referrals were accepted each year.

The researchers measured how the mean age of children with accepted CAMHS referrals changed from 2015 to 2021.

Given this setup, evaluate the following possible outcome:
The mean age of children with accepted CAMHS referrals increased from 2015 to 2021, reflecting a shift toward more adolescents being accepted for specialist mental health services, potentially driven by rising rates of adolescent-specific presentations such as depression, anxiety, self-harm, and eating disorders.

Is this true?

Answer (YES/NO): YES